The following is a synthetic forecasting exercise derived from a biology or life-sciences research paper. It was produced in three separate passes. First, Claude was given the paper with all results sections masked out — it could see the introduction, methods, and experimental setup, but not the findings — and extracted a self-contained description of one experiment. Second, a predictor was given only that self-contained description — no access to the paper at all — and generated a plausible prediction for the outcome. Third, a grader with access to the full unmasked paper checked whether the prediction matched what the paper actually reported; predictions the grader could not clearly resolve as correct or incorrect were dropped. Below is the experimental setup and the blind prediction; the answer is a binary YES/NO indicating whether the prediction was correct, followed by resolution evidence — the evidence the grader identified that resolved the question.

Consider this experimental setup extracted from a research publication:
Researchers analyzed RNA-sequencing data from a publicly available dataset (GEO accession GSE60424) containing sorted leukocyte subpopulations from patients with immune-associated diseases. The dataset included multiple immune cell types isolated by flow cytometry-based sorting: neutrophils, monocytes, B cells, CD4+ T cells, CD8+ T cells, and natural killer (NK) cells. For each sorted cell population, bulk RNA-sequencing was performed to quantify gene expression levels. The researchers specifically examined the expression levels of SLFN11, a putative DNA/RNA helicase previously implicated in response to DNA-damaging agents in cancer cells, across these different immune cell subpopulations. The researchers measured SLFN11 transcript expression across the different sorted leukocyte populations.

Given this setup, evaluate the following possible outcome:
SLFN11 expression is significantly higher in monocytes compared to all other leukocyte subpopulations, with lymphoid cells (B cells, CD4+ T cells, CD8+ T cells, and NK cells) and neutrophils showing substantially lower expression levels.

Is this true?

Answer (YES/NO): YES